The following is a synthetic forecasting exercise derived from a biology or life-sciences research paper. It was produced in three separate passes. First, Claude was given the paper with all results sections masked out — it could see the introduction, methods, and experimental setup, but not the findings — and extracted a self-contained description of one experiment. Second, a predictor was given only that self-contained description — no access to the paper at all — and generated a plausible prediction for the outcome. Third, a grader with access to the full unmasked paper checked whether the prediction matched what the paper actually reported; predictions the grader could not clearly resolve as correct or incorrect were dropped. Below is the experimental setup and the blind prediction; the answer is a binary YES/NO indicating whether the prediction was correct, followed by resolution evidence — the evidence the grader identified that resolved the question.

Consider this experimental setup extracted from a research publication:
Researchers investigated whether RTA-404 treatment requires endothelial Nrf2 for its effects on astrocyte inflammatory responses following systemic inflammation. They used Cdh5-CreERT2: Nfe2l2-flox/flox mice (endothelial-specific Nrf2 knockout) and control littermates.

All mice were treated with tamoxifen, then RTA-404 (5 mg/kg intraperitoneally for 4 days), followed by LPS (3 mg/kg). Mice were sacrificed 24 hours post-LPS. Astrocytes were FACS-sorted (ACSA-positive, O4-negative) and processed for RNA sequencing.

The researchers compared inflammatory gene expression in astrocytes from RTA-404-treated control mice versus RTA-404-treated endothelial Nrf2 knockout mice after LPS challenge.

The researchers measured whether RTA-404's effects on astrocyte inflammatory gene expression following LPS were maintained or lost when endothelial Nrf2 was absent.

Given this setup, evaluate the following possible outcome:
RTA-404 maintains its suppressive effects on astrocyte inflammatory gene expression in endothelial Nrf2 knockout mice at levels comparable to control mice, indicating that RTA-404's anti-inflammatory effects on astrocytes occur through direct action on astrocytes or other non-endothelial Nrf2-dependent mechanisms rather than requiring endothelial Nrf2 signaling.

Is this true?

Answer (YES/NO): NO